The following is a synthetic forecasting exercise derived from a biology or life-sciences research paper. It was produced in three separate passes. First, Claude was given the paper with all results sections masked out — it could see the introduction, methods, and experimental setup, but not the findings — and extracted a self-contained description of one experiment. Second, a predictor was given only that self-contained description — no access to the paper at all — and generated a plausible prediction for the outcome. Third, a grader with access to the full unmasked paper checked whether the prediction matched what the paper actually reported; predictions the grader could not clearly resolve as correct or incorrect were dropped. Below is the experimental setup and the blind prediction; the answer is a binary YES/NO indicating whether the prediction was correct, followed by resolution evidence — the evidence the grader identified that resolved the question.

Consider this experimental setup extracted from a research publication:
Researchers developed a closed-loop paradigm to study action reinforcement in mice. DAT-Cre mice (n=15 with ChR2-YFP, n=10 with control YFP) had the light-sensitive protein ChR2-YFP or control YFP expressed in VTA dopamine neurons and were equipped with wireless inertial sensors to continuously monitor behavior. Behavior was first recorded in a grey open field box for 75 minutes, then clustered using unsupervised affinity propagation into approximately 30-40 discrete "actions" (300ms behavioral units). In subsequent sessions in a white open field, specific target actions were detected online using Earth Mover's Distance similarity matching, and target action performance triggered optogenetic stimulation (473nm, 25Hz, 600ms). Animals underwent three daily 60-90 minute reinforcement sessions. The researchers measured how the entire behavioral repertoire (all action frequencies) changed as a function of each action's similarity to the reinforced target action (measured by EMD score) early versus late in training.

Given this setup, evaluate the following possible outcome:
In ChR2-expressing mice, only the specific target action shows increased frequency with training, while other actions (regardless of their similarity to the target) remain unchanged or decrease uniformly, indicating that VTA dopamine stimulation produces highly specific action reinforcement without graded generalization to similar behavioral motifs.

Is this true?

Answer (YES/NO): NO